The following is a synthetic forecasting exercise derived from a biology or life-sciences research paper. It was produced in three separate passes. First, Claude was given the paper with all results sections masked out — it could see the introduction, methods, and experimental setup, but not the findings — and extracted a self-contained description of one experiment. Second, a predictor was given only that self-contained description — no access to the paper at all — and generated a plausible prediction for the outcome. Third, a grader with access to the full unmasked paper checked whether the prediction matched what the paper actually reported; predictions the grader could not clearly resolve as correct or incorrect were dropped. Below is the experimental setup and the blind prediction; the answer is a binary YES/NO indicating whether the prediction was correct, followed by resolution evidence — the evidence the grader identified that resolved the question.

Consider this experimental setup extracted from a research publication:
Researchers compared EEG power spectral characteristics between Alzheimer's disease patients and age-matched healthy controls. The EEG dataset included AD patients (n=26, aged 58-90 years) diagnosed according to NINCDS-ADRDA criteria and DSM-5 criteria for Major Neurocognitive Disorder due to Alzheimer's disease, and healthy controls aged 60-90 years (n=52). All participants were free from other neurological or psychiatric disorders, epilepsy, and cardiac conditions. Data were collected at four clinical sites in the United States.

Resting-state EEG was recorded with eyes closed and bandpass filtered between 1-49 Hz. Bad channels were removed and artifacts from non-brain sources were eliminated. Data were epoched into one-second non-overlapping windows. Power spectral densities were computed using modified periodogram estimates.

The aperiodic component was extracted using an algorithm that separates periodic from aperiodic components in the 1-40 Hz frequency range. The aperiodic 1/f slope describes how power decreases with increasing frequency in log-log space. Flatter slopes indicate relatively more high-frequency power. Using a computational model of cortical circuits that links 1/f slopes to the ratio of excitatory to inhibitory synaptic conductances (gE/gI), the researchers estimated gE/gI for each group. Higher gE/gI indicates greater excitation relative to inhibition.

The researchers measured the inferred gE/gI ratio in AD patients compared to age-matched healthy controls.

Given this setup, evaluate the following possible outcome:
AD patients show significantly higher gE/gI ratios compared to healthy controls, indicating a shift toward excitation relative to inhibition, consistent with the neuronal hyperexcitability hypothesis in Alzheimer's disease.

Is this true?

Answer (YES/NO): NO